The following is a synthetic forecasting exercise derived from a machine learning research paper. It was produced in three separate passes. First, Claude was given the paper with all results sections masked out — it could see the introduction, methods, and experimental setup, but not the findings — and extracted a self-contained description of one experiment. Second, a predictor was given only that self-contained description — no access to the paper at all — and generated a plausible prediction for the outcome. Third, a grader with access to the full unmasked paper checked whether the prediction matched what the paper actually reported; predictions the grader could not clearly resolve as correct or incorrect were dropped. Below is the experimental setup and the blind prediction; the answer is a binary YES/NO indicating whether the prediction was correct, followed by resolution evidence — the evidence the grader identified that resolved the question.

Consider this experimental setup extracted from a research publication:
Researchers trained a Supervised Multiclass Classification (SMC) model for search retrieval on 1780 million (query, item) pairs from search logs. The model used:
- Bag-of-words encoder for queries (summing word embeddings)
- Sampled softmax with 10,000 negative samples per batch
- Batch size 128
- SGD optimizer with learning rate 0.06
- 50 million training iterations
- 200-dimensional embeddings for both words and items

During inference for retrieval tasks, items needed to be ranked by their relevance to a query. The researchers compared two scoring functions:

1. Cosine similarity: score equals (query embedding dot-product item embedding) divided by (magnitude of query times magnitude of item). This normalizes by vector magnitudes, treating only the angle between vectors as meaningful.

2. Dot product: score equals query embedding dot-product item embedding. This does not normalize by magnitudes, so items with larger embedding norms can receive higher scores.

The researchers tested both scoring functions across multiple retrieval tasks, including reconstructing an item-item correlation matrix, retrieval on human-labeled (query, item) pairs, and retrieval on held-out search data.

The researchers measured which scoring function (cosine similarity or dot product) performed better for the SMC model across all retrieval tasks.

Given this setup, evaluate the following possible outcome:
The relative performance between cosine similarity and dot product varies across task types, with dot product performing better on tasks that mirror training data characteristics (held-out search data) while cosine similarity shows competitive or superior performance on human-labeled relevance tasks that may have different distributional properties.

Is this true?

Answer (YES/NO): NO